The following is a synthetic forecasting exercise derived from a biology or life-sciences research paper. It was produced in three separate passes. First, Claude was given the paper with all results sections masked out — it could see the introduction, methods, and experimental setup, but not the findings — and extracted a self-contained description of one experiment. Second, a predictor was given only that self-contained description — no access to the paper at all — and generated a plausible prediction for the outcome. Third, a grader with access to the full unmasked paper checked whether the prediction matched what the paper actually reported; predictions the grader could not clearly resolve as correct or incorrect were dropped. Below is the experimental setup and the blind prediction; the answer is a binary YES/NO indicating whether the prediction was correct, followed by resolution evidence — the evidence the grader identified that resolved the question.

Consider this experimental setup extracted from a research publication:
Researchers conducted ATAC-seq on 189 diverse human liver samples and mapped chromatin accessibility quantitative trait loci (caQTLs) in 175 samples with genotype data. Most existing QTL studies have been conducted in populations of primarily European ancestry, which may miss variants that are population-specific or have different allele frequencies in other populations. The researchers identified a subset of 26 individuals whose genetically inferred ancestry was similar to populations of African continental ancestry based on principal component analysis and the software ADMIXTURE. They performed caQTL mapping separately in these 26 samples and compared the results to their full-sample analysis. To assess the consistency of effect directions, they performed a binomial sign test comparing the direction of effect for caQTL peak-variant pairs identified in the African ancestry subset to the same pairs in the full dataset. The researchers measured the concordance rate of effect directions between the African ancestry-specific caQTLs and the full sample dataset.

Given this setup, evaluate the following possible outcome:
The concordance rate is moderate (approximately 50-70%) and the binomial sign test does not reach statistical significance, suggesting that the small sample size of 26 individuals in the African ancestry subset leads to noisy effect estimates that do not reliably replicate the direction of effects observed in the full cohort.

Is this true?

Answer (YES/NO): NO